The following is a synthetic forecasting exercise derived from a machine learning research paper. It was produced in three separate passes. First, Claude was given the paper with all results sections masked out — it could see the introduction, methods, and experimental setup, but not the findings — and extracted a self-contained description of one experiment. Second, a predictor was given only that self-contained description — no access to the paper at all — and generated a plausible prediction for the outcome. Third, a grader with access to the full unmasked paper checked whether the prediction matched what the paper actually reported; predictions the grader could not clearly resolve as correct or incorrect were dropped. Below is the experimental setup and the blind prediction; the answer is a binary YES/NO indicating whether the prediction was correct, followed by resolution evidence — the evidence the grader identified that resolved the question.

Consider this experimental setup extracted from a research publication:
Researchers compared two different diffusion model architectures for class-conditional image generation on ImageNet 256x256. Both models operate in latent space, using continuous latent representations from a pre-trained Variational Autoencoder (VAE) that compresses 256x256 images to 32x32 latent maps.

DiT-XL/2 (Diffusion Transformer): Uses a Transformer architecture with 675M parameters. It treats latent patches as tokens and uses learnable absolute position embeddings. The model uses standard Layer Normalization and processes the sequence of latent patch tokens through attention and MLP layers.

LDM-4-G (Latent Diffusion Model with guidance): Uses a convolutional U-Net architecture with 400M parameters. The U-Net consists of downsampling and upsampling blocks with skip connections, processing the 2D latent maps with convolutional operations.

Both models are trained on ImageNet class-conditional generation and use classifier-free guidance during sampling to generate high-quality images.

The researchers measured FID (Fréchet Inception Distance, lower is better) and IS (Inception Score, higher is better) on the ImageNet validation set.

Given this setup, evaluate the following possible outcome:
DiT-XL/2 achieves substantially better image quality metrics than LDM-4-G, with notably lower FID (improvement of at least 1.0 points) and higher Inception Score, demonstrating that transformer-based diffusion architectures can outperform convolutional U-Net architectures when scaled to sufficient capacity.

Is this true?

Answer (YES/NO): YES